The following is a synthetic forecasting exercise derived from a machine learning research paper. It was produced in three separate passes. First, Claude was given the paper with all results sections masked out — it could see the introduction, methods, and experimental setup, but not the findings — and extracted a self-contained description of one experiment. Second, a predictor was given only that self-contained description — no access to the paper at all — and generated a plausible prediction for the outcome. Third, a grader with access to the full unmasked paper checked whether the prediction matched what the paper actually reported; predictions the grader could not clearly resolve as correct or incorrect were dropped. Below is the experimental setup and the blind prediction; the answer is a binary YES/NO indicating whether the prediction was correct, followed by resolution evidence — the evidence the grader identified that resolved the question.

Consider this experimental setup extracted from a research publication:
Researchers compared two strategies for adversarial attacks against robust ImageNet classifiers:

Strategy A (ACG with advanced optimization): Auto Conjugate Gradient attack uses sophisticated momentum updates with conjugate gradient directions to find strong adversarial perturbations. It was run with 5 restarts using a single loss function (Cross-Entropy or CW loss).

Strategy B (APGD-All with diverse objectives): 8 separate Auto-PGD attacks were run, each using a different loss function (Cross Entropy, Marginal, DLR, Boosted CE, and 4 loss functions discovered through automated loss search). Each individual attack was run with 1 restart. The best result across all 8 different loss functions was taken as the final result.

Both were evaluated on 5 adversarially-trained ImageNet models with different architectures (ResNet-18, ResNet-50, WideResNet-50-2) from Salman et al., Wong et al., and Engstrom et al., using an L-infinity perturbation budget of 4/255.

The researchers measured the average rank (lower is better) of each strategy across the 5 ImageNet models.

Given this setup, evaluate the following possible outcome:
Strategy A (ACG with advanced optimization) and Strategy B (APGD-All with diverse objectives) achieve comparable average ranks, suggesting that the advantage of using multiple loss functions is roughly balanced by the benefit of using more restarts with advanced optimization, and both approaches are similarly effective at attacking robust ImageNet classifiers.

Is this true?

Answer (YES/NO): NO